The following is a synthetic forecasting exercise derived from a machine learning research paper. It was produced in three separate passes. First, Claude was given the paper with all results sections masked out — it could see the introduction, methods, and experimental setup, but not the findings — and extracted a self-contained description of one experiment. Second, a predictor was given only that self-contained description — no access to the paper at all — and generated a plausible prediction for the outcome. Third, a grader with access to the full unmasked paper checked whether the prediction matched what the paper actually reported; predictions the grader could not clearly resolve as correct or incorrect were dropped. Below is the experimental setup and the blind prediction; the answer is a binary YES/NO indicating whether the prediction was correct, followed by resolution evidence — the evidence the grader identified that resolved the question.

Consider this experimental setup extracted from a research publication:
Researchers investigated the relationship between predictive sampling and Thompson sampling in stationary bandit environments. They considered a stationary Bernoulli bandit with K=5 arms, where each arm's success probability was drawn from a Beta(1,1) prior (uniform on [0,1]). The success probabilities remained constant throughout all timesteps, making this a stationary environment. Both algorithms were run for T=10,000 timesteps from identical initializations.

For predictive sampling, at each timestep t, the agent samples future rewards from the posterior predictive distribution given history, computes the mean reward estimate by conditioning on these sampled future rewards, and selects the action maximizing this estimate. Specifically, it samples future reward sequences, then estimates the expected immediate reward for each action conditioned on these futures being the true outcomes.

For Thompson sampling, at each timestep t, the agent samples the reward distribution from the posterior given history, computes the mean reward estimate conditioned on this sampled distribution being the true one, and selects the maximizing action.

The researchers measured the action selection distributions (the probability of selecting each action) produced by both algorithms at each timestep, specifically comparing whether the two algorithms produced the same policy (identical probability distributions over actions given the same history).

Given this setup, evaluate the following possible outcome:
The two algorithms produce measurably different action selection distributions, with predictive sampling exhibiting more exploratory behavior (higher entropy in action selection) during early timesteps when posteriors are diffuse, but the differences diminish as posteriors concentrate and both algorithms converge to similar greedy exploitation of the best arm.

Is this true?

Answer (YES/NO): NO